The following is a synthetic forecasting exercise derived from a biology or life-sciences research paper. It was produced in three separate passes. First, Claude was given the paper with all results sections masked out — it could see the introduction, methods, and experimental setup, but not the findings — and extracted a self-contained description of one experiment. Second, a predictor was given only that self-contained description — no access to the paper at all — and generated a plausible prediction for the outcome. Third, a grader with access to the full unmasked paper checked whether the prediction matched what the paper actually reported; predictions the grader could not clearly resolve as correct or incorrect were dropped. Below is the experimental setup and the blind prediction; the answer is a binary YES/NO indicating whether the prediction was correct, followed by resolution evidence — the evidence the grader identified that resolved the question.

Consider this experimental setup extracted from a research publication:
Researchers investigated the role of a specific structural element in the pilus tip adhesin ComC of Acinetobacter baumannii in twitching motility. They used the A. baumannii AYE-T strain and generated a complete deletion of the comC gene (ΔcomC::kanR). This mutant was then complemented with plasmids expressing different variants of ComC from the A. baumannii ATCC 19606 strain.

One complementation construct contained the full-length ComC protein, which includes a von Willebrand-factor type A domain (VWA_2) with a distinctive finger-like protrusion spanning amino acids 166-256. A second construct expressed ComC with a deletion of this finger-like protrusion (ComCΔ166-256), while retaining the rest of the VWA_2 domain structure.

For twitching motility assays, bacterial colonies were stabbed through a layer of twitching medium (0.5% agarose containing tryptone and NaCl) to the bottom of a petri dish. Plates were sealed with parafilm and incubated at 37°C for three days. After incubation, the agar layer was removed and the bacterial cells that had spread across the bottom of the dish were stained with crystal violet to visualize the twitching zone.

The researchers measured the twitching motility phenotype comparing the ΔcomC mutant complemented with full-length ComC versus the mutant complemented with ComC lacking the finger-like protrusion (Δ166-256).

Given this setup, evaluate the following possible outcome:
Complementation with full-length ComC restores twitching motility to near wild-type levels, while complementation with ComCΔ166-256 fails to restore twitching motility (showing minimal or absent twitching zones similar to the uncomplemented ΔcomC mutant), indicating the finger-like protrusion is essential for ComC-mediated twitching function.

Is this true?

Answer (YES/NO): YES